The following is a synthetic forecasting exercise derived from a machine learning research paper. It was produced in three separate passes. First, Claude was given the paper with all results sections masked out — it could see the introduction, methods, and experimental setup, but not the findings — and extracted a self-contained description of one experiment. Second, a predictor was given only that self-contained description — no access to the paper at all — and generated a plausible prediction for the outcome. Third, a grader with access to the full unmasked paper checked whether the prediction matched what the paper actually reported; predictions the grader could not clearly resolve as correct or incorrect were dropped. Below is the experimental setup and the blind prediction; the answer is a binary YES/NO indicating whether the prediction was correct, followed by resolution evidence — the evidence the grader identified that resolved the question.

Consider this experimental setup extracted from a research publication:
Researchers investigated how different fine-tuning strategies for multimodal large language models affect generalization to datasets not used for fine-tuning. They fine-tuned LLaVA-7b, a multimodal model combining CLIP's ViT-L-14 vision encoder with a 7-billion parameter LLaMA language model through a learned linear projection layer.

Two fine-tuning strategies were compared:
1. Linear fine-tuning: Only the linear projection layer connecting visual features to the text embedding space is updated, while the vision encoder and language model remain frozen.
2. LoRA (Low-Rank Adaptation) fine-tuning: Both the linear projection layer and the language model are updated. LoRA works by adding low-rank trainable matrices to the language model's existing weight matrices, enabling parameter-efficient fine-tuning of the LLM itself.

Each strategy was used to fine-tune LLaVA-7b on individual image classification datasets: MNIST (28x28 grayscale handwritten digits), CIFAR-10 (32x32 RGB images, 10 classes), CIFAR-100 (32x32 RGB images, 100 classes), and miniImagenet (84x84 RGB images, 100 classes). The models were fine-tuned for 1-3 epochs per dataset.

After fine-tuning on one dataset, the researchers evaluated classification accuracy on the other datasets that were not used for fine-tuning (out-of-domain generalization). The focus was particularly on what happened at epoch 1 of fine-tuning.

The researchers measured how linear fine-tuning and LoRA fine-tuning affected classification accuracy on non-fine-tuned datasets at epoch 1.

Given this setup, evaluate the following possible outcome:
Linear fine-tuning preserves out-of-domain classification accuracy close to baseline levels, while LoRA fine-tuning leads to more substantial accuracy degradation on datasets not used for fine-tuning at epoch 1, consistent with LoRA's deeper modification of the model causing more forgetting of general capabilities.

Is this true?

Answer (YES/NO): NO